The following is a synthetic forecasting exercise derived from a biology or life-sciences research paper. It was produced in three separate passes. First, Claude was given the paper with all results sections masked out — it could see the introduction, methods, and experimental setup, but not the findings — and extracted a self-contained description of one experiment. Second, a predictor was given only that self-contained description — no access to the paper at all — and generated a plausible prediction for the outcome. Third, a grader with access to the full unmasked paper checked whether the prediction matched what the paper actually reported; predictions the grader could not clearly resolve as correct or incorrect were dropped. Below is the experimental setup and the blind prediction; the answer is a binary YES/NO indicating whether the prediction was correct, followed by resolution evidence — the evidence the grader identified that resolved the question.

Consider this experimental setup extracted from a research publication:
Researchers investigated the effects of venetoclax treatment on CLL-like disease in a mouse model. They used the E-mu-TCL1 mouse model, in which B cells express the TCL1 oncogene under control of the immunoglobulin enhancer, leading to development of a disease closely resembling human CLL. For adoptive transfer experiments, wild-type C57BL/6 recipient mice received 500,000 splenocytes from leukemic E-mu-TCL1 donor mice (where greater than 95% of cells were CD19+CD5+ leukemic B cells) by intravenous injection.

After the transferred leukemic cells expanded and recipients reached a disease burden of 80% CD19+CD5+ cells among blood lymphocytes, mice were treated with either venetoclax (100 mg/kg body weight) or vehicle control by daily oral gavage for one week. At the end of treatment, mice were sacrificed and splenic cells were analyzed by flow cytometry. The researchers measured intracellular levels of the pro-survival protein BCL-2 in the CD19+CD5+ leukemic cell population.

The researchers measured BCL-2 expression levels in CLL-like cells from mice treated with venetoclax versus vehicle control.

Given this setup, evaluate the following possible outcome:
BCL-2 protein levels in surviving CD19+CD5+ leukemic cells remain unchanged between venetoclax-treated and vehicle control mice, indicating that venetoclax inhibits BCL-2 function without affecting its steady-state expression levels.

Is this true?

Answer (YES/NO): NO